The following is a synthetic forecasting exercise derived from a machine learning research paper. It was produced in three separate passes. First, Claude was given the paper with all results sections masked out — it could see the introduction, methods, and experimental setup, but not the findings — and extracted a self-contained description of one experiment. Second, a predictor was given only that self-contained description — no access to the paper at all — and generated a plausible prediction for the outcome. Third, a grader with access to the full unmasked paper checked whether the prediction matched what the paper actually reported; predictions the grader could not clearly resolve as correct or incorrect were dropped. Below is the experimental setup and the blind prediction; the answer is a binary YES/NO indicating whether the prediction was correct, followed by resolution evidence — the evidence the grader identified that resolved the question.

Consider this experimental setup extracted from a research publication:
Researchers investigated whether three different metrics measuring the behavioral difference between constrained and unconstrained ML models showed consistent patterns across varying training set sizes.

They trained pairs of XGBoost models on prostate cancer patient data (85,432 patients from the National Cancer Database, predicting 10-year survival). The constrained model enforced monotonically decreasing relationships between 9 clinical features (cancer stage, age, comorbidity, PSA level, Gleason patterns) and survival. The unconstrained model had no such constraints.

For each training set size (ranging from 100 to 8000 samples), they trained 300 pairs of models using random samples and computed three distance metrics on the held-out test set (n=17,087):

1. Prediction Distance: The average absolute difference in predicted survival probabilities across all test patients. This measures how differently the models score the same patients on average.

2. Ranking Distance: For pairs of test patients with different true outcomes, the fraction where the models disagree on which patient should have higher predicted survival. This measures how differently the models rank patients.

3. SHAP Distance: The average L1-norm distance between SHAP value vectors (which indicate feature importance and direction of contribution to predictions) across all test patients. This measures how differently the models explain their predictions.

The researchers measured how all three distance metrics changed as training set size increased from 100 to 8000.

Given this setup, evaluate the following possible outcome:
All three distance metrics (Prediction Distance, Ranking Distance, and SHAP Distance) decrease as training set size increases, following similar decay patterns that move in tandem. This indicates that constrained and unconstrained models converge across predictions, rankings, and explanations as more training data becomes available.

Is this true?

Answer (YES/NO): NO